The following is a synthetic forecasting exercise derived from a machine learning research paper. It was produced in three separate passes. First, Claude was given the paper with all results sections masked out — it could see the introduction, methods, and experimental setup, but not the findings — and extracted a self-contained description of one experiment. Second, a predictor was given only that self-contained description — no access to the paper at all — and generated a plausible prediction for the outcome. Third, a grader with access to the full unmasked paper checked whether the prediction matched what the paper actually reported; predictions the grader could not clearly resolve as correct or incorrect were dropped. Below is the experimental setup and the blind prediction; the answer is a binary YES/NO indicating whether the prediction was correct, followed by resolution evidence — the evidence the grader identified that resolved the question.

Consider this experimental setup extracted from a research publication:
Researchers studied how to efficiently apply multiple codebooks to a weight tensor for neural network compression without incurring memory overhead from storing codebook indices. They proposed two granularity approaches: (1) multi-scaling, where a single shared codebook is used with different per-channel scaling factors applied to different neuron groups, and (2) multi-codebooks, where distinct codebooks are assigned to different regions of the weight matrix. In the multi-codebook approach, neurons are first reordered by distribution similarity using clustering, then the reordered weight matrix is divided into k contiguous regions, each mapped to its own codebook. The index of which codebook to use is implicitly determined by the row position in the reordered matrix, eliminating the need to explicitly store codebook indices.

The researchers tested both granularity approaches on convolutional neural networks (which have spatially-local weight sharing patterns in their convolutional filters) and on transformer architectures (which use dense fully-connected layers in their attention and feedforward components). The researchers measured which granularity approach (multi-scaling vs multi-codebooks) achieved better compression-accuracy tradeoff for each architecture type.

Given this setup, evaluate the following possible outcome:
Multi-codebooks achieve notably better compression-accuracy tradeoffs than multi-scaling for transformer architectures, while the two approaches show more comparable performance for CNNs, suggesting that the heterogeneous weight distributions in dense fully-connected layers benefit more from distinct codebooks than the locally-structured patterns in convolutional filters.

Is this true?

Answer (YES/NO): NO